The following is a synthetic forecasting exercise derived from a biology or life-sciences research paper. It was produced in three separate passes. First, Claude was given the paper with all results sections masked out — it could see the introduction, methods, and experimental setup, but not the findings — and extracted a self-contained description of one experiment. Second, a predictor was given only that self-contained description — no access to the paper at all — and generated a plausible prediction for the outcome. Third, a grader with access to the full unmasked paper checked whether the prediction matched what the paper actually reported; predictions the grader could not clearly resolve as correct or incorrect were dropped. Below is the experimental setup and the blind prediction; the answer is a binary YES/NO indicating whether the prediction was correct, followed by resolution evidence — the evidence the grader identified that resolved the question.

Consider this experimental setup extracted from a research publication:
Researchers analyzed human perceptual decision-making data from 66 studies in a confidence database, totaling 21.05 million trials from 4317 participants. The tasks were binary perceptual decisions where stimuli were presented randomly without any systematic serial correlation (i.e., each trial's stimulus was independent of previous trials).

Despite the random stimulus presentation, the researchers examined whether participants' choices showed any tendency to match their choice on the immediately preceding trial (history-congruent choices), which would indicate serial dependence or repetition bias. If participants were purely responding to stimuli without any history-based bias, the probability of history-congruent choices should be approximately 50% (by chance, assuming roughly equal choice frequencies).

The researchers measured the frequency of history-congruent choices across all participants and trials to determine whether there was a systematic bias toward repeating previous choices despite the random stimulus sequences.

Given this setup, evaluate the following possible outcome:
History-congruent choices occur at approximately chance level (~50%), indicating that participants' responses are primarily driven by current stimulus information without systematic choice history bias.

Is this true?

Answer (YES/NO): NO